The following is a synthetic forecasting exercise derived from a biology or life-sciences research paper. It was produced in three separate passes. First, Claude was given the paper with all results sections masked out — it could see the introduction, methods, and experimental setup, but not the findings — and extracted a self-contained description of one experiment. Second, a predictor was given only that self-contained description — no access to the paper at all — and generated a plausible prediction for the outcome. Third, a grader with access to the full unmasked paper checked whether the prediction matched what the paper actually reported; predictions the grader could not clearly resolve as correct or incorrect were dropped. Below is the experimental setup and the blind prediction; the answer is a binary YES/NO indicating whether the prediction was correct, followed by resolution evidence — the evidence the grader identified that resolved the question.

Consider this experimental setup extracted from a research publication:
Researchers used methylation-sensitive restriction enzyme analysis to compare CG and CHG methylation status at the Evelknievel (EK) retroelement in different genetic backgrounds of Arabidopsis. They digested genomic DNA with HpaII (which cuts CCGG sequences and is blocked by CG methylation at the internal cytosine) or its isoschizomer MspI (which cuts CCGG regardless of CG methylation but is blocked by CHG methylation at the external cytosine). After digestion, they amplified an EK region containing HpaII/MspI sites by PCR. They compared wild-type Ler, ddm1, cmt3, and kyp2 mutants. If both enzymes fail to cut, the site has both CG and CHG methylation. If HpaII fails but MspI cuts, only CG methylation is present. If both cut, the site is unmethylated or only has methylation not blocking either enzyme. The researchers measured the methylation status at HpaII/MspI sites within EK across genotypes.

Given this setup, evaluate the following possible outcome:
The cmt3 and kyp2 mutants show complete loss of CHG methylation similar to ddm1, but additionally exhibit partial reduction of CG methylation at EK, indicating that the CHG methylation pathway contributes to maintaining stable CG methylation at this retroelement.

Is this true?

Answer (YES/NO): NO